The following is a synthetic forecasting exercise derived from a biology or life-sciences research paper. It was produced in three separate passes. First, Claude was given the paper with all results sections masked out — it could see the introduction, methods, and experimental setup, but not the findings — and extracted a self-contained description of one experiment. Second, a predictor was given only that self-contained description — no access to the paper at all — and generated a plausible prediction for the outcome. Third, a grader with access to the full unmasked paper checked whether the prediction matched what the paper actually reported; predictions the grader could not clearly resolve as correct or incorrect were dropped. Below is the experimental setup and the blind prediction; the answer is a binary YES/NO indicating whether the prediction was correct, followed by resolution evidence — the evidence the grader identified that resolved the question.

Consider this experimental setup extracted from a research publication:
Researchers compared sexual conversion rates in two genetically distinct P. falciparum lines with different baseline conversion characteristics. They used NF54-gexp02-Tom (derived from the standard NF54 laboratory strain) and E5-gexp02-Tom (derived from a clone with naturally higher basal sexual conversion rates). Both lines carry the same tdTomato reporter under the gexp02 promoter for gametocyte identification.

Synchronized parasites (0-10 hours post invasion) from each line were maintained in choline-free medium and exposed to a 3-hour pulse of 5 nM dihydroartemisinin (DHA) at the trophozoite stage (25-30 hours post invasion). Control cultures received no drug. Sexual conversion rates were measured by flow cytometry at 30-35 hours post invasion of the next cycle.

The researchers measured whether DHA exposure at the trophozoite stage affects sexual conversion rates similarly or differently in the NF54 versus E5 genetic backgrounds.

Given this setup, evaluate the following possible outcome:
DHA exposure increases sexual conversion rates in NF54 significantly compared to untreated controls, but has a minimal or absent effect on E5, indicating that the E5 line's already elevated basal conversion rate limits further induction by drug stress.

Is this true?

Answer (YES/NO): NO